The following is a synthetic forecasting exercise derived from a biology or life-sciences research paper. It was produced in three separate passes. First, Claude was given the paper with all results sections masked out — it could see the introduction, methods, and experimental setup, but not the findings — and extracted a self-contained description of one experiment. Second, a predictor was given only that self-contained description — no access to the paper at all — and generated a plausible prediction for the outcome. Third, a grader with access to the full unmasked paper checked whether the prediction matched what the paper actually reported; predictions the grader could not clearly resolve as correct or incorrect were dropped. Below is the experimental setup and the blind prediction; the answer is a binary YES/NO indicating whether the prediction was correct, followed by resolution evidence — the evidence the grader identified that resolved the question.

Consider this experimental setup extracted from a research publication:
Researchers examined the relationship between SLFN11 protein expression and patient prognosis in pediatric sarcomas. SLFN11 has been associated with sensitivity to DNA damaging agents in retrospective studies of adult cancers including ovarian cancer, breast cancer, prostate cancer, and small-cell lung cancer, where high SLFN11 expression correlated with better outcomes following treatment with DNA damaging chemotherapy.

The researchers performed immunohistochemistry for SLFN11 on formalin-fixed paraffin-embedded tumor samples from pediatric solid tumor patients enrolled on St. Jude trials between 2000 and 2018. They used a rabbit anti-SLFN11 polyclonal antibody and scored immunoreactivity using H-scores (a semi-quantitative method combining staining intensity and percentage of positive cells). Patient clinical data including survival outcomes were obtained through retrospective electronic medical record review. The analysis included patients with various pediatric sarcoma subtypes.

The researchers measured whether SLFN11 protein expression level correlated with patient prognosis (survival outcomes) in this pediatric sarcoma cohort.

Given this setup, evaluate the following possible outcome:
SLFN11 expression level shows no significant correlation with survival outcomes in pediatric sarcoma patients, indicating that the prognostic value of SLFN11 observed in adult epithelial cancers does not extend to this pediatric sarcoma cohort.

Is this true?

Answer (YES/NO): NO